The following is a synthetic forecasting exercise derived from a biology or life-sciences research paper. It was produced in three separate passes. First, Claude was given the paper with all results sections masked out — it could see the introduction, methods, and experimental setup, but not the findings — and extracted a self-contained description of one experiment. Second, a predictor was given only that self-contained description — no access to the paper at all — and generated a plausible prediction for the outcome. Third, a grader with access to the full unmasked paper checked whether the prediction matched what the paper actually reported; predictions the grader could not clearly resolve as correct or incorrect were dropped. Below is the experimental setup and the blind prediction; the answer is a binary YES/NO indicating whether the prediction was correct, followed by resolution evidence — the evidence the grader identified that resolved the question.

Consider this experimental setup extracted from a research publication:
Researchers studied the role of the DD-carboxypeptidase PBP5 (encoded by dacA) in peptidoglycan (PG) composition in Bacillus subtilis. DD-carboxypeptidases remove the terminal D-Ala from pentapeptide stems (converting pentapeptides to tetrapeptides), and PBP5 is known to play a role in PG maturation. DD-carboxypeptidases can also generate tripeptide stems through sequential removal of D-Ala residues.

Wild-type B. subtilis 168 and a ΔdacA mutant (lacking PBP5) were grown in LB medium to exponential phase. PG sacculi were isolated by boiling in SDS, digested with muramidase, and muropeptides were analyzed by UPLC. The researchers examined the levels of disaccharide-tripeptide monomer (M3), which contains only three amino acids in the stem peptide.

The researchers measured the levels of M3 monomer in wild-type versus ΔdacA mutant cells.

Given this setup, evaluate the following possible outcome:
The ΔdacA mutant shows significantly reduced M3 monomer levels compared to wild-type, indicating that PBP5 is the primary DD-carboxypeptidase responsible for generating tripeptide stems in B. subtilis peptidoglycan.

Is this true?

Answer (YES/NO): NO